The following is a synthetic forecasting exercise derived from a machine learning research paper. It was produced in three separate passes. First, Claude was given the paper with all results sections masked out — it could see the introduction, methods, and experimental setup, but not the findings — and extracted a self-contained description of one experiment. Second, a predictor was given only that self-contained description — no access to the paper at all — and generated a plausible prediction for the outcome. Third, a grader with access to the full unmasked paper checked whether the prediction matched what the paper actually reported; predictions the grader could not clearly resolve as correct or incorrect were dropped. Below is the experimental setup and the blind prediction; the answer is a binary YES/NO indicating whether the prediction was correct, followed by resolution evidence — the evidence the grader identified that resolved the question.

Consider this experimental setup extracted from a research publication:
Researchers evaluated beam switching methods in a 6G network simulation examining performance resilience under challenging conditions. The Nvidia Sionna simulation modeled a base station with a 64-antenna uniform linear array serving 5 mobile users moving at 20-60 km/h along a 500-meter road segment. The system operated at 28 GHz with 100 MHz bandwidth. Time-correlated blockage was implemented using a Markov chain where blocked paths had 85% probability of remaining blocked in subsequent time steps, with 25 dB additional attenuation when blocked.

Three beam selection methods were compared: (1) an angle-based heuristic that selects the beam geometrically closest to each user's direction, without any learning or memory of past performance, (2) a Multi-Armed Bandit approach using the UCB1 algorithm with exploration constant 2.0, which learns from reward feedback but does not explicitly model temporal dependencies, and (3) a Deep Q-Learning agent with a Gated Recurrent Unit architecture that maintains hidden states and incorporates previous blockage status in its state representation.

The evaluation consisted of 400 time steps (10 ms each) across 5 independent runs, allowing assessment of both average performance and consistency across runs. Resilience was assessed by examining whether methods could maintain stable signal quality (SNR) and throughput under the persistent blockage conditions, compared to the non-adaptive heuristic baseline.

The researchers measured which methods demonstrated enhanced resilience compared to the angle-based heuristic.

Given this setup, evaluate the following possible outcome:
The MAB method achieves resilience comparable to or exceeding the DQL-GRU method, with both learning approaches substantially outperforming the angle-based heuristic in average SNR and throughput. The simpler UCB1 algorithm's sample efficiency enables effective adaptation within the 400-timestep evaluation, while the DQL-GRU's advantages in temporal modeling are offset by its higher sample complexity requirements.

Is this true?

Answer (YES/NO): NO